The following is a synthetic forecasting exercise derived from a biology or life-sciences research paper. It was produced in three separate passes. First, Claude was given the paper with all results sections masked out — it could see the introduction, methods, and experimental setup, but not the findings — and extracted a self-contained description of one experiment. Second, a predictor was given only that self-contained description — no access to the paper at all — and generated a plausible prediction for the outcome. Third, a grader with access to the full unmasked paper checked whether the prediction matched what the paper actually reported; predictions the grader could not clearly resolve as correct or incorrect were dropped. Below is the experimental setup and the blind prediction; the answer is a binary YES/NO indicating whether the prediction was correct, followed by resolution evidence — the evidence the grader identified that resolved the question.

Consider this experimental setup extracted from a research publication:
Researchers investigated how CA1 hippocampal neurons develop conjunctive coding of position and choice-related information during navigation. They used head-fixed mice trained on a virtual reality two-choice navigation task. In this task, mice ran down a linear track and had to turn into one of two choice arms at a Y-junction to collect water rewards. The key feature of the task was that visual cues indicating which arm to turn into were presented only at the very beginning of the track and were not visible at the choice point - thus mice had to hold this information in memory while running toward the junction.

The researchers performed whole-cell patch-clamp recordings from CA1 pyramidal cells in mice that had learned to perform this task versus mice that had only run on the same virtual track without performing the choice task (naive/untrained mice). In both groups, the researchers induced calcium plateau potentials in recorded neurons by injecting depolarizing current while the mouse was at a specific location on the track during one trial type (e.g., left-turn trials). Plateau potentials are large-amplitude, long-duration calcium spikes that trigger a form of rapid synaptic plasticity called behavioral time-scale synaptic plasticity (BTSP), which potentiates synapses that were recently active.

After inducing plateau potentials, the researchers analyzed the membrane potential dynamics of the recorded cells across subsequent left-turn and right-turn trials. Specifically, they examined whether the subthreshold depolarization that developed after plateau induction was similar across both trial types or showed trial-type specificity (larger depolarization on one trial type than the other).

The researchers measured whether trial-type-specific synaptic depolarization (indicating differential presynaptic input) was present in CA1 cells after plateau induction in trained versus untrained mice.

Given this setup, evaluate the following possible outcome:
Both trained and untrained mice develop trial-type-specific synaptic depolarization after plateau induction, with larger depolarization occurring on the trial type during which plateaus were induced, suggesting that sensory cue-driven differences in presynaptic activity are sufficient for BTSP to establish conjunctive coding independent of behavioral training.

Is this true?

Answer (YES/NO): NO